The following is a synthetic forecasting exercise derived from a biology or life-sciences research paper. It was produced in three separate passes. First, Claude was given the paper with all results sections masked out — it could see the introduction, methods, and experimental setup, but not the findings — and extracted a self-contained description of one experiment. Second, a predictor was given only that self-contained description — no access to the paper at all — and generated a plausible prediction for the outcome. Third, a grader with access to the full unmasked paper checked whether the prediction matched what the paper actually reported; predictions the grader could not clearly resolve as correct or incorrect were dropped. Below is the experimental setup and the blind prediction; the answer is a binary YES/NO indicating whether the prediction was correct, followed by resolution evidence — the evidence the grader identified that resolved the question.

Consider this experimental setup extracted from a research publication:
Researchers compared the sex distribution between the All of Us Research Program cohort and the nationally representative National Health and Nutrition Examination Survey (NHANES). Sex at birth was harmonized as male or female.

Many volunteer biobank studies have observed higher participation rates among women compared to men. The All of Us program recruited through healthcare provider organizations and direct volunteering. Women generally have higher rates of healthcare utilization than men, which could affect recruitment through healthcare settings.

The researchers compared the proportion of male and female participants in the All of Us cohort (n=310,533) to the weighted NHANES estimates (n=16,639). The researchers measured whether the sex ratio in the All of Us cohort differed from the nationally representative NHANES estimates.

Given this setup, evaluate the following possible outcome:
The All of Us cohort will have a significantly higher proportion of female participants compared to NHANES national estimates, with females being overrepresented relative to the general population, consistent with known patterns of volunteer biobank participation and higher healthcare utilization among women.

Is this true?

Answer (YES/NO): YES